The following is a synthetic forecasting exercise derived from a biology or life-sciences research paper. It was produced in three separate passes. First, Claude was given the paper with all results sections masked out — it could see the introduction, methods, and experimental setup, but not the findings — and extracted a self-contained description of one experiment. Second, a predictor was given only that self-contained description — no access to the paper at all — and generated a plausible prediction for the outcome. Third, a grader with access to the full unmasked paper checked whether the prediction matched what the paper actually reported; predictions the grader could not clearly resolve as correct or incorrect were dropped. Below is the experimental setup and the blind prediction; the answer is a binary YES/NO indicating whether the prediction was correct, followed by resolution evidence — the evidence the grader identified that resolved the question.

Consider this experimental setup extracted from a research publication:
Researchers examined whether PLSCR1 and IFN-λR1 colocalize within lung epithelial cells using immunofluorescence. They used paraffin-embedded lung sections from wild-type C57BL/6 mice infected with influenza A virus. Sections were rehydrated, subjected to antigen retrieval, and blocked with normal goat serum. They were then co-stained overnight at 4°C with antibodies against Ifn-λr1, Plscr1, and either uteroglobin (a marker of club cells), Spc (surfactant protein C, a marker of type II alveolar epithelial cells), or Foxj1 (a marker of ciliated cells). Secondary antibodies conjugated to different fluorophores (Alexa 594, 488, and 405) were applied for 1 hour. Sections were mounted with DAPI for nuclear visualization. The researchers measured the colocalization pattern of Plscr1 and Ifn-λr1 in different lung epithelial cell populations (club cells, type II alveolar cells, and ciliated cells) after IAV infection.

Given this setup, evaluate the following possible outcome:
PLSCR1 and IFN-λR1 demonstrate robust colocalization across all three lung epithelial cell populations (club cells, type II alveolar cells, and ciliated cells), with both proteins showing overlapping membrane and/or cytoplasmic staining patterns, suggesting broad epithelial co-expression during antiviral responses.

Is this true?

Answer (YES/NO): NO